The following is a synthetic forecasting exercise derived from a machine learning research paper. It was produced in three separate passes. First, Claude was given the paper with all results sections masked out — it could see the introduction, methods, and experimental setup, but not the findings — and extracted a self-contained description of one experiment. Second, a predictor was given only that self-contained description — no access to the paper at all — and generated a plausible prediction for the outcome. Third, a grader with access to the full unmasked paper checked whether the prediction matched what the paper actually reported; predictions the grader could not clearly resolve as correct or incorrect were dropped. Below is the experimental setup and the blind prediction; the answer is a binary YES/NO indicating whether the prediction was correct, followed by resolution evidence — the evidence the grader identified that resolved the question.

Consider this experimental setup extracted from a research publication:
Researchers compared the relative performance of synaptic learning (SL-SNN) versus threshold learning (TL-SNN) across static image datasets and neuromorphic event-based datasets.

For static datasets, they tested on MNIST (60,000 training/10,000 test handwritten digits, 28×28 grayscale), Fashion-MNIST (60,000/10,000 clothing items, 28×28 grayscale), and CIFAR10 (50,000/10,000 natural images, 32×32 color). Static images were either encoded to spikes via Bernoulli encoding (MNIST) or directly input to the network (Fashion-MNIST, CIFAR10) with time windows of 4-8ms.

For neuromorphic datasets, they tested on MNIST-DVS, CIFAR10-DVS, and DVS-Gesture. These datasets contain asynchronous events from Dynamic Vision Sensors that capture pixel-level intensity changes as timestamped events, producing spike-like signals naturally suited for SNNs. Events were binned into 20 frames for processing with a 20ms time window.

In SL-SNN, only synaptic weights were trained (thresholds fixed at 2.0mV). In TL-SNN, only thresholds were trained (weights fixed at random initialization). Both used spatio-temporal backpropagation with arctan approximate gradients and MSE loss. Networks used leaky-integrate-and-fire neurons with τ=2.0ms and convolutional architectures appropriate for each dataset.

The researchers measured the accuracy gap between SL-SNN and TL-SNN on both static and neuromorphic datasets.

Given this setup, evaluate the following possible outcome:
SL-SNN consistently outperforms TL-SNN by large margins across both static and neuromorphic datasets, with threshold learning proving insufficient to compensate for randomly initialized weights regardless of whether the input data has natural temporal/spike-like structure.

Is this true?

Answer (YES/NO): YES